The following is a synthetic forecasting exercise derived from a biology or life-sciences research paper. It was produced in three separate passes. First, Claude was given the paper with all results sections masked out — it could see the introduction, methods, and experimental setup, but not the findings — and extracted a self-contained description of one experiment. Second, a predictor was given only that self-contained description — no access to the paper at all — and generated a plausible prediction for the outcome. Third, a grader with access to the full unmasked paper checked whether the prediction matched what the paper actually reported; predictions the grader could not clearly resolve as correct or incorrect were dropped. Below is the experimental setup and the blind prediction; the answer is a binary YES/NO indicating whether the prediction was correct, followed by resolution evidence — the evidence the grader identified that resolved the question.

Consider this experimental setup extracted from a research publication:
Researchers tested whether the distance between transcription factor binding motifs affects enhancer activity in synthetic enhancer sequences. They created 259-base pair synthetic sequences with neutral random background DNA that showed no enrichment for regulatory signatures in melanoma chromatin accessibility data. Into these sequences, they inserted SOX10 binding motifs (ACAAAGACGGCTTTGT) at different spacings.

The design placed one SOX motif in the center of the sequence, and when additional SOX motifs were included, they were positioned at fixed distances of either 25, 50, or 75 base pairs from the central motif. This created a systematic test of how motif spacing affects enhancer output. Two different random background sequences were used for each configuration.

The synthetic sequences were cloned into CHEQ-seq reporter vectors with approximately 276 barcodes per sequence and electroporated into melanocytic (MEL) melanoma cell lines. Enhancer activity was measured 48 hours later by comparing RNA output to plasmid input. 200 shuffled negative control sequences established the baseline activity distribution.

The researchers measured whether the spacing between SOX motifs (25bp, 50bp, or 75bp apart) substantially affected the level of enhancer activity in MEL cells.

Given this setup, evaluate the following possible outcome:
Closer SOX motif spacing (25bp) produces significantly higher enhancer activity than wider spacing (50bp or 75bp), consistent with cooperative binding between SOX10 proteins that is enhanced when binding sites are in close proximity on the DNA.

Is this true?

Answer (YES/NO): NO